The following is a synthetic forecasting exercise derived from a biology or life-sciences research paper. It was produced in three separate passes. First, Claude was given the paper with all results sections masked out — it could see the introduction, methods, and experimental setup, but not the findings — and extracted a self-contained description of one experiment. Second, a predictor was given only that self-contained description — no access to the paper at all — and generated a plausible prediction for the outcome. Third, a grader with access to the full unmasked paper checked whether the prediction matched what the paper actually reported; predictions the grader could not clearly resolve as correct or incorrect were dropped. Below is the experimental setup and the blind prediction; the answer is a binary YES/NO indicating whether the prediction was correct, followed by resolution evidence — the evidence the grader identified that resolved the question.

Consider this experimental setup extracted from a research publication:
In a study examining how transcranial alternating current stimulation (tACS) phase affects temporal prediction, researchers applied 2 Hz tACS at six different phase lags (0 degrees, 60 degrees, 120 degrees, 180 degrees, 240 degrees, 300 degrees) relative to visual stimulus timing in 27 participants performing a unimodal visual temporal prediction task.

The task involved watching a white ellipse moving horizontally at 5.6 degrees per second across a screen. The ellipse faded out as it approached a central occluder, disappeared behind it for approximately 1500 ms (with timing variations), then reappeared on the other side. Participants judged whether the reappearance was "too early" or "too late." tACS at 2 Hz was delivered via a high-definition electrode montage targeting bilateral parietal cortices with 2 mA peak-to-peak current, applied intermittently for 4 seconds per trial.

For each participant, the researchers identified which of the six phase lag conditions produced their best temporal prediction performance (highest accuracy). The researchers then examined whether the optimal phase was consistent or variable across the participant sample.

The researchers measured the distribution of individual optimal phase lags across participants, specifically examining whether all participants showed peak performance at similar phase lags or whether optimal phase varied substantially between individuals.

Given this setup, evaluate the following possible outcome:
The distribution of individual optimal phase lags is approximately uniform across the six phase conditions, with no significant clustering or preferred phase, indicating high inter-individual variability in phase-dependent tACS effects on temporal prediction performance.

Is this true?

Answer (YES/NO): YES